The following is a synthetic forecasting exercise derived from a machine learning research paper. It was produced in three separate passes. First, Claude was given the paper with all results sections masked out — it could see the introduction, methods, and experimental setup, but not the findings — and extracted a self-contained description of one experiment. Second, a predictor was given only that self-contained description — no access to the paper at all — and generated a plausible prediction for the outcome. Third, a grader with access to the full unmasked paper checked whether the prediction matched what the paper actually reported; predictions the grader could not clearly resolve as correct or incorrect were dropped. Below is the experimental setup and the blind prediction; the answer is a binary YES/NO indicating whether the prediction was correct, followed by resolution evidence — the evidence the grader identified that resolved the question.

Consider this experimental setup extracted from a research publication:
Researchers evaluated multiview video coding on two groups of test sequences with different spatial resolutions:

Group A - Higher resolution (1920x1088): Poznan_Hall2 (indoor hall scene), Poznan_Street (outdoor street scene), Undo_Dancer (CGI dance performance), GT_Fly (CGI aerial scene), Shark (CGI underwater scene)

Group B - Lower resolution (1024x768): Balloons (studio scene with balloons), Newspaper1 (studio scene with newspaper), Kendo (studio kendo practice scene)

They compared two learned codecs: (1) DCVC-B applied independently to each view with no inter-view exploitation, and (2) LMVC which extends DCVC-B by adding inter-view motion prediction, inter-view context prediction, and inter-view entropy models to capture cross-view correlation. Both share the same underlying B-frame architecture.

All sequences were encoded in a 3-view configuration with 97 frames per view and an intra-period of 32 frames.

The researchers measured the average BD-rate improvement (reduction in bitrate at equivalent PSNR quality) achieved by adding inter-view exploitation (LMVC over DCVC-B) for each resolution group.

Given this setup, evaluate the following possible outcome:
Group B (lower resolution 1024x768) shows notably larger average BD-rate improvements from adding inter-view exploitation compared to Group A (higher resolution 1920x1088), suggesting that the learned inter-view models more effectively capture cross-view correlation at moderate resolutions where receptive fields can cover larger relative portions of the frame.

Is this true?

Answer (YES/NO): NO